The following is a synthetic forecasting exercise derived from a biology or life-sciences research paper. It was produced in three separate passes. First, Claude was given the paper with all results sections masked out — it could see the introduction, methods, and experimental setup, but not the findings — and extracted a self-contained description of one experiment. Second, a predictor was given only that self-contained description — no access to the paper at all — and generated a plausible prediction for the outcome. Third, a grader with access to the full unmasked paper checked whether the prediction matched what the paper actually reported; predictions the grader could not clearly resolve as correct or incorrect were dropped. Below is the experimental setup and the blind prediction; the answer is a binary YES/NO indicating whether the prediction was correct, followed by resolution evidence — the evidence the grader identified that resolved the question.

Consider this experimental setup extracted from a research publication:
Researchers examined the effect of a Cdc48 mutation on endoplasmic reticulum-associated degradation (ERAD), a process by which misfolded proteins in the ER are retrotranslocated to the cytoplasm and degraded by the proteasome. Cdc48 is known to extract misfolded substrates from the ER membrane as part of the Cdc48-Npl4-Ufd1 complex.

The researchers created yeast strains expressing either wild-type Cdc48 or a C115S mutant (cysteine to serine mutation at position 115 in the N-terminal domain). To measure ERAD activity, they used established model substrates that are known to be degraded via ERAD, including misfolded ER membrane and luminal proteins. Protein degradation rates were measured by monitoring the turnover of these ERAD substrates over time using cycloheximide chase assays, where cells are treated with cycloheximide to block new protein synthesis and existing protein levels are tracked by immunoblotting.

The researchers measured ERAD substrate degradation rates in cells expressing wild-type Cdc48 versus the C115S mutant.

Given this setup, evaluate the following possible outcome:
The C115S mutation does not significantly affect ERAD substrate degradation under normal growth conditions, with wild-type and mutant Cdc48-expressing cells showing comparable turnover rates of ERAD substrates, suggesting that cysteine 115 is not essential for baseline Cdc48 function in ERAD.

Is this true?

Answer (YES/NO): NO